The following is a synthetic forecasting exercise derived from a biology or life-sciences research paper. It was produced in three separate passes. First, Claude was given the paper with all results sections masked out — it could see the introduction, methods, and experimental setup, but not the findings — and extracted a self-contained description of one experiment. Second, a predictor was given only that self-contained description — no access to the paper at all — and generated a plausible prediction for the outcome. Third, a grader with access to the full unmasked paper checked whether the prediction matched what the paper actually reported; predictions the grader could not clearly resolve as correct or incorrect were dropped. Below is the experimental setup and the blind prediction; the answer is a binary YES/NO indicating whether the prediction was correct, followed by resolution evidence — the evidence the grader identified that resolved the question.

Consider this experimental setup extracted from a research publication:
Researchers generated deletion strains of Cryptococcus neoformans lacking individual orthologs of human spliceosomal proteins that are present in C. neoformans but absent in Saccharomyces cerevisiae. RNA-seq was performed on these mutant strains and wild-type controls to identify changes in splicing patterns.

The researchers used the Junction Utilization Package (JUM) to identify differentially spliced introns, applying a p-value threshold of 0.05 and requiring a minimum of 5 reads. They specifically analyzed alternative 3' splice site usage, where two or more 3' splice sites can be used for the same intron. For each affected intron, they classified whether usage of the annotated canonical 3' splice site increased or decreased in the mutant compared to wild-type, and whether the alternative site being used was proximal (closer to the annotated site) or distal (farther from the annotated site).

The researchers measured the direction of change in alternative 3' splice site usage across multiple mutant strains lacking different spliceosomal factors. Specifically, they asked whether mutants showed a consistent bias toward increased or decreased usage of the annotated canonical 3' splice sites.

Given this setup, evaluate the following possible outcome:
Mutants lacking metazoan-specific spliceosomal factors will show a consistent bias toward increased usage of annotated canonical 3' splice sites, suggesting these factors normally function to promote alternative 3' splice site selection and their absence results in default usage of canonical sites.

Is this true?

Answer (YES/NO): NO